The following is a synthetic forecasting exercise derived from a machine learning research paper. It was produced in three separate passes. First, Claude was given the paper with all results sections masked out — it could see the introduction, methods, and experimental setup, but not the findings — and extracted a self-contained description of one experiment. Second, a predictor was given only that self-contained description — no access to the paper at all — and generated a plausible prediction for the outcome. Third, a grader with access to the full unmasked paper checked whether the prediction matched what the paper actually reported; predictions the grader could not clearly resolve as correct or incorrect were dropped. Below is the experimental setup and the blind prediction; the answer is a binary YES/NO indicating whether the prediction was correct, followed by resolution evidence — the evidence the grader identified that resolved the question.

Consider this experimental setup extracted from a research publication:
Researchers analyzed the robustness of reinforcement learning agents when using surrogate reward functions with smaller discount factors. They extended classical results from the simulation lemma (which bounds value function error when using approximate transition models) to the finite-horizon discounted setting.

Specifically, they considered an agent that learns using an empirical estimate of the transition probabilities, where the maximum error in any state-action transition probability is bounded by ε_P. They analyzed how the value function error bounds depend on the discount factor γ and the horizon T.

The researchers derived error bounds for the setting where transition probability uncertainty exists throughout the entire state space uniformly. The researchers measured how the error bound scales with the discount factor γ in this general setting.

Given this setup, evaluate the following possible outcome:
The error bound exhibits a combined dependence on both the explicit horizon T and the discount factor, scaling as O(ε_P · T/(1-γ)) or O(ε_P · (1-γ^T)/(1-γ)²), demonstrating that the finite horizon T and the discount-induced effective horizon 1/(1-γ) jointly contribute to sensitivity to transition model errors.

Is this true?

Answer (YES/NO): YES